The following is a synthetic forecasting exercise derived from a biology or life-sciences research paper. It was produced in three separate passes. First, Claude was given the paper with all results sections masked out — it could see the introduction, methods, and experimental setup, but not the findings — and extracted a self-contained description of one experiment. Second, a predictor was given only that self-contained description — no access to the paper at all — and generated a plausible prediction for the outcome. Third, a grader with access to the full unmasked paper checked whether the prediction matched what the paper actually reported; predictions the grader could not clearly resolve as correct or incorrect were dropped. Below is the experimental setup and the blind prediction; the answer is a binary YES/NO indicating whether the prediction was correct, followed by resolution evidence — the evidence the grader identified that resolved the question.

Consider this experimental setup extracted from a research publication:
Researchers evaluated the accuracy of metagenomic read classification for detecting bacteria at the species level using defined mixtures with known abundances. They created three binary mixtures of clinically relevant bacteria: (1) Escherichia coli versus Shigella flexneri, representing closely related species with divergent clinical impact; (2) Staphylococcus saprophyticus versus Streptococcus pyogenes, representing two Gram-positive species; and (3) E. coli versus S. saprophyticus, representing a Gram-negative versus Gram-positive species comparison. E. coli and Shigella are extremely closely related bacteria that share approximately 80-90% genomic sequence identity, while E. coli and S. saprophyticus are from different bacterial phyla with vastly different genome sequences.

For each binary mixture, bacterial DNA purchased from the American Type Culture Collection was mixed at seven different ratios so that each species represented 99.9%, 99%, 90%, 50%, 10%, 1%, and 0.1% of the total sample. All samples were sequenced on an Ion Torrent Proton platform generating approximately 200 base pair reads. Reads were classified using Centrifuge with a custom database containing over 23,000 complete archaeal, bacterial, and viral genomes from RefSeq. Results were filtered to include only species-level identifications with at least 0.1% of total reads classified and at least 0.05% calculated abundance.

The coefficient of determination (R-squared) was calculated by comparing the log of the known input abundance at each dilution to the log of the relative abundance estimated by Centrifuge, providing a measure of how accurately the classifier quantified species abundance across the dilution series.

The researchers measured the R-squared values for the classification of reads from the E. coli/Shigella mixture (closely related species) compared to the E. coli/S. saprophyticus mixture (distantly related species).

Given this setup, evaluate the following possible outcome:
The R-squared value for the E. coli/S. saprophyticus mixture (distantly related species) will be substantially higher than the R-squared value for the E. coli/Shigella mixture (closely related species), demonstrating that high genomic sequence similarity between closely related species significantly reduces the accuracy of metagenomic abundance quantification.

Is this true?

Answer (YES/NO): NO